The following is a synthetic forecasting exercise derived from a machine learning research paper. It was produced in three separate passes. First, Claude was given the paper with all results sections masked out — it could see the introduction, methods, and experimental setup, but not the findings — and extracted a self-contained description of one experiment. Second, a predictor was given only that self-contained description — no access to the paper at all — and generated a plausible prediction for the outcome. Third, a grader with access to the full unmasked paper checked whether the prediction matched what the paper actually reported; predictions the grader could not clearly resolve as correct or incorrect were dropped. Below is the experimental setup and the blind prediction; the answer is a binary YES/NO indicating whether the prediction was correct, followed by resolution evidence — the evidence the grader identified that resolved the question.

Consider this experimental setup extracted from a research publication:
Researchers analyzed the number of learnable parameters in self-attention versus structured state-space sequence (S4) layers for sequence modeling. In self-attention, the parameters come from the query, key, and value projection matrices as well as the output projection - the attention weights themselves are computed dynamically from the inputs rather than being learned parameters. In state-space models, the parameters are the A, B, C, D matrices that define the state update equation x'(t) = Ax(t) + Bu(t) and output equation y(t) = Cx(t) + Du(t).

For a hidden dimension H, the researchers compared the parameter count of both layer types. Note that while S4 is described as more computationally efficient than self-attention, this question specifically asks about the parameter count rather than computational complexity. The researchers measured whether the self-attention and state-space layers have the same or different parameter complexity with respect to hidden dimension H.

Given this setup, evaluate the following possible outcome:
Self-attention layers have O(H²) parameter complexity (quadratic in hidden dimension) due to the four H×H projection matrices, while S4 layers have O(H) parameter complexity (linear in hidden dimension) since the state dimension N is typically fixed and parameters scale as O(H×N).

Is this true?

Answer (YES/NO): NO